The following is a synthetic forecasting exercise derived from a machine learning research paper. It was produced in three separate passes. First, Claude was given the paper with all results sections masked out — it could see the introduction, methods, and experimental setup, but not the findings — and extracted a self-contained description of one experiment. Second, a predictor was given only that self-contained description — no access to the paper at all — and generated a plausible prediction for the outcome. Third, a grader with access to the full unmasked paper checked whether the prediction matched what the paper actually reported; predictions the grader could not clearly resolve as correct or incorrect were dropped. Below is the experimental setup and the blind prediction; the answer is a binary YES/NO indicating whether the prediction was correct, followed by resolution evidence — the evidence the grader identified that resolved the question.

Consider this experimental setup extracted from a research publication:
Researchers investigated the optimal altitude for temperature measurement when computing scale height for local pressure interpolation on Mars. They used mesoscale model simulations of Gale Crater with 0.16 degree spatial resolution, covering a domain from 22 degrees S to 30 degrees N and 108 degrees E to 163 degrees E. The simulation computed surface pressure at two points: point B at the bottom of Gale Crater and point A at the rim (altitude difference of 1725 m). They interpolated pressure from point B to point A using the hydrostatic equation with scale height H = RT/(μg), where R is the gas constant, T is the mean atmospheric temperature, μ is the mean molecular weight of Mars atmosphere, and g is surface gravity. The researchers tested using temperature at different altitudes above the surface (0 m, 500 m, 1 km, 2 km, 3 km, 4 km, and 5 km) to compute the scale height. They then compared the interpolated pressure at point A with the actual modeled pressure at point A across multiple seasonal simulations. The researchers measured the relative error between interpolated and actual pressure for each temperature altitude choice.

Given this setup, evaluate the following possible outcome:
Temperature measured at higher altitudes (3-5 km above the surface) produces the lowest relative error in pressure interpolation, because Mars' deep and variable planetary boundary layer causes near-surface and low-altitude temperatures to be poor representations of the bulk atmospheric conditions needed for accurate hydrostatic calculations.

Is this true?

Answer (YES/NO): NO